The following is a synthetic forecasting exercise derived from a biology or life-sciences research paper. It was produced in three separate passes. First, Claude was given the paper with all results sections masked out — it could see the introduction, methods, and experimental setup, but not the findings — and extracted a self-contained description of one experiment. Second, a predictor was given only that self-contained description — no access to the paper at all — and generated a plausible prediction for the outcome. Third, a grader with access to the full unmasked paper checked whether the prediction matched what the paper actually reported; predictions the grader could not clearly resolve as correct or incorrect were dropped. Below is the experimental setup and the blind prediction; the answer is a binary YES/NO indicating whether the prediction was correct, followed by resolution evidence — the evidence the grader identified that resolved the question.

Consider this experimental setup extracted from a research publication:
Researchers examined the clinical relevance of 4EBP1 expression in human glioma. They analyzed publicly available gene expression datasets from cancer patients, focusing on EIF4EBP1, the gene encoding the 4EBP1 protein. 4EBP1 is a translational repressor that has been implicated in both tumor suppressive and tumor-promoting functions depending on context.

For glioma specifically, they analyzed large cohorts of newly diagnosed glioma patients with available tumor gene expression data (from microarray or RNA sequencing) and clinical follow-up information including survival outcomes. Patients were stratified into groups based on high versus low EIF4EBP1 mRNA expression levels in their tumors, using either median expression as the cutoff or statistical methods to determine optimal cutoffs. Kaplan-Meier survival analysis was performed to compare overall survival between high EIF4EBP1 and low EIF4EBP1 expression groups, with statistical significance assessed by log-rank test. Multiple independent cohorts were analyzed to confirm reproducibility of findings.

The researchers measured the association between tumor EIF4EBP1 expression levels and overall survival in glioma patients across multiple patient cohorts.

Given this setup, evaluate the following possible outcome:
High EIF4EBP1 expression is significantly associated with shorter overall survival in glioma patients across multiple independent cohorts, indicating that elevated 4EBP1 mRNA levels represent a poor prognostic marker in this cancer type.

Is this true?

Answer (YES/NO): YES